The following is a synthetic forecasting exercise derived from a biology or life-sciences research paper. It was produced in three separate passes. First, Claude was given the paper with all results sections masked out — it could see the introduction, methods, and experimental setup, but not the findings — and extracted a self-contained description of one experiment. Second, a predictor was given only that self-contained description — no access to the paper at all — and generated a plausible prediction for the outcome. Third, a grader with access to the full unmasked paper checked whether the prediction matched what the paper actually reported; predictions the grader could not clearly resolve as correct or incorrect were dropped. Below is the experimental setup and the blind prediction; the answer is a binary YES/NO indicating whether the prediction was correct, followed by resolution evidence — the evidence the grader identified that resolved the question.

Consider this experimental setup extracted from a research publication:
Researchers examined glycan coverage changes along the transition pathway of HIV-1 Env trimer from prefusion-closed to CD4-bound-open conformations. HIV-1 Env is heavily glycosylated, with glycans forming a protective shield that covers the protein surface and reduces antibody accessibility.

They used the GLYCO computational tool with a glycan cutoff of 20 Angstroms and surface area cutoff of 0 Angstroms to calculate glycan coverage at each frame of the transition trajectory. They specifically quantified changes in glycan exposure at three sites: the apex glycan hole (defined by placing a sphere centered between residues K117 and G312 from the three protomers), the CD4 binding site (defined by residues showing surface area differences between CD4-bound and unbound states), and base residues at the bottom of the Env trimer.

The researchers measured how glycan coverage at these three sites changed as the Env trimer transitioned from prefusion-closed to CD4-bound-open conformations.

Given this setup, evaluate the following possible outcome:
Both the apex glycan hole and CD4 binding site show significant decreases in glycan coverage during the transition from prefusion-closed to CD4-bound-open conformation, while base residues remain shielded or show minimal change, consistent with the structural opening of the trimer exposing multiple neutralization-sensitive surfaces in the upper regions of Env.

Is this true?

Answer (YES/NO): NO